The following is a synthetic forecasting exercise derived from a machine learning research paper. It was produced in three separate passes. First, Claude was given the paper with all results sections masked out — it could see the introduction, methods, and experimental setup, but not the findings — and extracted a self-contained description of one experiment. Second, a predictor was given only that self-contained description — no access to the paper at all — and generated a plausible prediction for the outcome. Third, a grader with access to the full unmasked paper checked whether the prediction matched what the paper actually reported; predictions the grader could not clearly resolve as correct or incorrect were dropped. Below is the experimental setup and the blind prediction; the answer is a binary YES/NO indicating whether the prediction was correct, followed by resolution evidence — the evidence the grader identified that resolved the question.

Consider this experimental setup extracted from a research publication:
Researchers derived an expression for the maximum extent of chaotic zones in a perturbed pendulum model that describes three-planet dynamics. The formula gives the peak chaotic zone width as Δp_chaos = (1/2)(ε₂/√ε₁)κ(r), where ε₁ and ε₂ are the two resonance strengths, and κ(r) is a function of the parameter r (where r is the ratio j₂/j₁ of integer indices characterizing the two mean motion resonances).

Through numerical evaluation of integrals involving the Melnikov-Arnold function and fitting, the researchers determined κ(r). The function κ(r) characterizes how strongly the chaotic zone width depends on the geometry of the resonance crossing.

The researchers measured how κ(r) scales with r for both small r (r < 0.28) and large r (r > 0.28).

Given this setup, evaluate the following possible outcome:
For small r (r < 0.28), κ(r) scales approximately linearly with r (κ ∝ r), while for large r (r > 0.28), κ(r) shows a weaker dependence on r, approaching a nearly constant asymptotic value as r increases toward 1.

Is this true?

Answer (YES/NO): NO